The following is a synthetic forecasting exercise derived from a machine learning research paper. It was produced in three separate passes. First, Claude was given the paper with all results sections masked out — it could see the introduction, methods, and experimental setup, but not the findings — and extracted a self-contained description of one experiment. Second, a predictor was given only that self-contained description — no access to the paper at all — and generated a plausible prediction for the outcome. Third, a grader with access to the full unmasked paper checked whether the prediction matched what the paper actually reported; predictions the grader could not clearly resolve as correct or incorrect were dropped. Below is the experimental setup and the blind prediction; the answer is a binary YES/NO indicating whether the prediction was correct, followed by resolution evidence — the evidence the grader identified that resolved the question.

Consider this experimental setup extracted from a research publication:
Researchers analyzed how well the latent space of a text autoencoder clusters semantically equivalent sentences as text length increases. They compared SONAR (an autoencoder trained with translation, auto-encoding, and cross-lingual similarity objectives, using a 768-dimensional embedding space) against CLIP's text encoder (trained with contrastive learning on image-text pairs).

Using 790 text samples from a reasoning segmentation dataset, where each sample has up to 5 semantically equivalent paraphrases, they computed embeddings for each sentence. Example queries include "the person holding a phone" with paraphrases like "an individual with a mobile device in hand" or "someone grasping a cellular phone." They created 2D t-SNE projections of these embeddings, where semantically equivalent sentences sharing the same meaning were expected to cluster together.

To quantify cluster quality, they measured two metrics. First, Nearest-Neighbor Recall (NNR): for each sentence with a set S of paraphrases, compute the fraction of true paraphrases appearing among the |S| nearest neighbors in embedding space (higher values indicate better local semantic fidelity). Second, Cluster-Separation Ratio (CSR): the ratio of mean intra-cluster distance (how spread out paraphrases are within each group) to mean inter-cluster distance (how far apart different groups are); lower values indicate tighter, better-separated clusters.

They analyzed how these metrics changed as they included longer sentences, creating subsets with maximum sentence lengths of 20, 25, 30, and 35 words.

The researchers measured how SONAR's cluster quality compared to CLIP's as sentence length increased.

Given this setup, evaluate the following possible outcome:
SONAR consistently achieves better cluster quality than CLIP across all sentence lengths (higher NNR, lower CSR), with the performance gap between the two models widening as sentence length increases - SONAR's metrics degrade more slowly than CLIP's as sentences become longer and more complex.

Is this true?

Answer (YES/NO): NO